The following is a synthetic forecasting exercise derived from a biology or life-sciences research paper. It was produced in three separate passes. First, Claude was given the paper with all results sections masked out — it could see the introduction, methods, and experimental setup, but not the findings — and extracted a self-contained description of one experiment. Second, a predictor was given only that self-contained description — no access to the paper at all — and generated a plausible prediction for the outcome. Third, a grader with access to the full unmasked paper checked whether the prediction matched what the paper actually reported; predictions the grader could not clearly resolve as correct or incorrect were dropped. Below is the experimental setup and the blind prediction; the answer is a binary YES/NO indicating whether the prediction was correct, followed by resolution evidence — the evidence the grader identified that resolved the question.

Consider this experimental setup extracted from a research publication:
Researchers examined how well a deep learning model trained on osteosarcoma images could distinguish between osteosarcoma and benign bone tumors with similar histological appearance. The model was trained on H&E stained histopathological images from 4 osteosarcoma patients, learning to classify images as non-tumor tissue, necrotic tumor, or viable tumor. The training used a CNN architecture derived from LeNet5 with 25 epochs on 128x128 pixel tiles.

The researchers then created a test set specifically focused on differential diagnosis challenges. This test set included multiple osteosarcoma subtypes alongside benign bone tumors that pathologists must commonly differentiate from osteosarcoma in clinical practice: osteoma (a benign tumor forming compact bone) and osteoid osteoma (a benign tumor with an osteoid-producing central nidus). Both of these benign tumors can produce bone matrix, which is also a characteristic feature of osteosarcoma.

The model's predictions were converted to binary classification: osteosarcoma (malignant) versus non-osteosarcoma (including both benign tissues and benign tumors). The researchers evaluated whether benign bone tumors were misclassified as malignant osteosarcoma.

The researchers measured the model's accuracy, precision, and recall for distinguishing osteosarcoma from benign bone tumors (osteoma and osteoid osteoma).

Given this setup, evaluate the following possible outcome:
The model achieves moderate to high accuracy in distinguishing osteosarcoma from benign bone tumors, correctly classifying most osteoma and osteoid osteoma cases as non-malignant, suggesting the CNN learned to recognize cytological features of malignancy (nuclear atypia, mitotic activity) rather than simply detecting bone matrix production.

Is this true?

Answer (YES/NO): NO